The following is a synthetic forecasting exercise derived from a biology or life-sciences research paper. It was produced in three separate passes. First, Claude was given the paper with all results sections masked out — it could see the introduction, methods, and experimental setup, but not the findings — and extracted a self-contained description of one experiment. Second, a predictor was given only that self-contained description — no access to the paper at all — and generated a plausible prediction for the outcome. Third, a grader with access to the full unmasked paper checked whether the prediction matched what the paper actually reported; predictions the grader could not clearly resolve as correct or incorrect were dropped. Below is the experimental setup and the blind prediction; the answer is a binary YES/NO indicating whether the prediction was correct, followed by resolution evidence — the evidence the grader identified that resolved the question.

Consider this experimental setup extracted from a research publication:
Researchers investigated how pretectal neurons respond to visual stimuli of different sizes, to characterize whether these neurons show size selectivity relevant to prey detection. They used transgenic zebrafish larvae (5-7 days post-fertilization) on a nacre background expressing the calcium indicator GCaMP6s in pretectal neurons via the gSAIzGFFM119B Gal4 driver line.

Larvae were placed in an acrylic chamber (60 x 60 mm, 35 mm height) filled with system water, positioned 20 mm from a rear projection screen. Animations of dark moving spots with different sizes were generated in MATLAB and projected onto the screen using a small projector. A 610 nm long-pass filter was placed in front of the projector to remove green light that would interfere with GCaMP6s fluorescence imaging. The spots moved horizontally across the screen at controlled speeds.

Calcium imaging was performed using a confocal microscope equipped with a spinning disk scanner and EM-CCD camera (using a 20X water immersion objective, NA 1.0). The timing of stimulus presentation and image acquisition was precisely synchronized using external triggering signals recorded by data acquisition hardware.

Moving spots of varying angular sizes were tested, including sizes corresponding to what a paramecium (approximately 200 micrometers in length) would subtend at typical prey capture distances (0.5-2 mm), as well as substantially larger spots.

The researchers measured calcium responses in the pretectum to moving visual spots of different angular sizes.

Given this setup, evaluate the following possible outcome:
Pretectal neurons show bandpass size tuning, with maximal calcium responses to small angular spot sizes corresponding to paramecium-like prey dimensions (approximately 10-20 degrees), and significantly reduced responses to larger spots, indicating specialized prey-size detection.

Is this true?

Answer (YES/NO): NO